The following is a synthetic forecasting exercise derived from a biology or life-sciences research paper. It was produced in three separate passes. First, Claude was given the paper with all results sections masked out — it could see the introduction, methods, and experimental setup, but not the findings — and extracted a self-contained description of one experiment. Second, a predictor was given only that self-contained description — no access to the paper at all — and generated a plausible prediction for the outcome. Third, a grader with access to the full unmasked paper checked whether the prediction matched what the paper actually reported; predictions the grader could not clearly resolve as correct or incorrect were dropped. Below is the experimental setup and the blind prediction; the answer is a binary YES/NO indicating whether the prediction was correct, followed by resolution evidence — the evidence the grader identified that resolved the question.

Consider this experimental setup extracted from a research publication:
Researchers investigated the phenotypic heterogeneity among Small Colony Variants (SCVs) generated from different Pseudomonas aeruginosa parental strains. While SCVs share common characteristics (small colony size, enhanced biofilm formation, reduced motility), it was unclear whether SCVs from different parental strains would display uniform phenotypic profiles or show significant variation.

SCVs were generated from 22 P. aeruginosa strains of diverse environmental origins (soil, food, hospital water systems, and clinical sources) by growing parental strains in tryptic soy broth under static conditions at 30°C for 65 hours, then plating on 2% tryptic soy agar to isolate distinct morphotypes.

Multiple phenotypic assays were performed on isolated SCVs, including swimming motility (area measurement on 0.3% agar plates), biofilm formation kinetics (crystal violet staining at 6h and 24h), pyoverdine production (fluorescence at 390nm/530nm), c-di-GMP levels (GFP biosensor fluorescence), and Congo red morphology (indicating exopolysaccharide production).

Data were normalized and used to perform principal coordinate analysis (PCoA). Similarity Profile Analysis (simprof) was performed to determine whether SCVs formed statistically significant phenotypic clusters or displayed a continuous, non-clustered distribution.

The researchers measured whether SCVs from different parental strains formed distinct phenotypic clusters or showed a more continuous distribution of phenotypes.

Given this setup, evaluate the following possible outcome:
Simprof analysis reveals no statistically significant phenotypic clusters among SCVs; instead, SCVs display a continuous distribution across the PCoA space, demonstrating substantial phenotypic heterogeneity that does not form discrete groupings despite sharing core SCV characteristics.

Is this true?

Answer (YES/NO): NO